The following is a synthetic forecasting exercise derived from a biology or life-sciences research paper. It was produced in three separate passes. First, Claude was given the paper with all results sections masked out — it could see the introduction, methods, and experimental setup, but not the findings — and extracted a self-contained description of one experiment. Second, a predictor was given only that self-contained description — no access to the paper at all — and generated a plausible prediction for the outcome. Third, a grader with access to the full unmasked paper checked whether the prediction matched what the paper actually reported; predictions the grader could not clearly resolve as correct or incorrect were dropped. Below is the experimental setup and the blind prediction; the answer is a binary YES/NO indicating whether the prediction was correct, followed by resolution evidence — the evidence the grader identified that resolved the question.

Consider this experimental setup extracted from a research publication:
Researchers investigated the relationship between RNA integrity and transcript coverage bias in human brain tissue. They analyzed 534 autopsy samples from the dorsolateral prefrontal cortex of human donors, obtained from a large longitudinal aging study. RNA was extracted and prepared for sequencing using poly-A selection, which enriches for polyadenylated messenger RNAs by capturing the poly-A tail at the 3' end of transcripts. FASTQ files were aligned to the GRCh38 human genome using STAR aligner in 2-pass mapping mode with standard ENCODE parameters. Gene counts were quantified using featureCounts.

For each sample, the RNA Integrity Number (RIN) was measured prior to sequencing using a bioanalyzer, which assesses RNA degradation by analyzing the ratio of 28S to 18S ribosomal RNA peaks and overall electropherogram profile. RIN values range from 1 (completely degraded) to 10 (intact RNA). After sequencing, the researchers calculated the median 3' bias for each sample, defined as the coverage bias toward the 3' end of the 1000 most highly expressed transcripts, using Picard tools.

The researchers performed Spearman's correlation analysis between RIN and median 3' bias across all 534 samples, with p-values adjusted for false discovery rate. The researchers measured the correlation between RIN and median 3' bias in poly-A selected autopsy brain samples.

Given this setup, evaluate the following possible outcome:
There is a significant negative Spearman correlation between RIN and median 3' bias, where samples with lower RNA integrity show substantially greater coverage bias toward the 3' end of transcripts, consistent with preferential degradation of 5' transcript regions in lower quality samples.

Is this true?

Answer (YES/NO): NO